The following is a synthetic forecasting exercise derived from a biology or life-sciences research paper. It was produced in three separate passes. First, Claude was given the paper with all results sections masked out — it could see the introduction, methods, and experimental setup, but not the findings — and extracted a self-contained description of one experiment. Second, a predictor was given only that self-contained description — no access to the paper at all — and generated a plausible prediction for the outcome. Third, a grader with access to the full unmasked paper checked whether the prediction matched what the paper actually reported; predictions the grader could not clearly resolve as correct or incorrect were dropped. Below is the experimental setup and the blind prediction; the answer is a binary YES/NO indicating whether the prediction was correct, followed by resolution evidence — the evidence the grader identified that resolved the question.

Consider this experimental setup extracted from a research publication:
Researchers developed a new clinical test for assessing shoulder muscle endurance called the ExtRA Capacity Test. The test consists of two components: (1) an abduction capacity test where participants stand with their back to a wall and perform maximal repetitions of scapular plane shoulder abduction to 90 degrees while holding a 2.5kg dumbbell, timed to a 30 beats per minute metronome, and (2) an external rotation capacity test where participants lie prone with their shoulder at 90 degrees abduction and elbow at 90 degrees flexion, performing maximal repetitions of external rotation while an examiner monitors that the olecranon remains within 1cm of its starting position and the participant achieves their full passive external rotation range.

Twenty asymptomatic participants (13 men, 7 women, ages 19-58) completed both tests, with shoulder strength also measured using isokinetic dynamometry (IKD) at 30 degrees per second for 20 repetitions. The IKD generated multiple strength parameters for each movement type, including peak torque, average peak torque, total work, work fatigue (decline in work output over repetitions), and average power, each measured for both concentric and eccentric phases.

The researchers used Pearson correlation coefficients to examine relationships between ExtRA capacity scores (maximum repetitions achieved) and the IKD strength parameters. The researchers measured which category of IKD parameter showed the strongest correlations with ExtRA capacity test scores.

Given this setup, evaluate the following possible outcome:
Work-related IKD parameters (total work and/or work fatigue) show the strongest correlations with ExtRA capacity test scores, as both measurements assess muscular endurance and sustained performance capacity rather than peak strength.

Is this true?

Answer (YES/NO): YES